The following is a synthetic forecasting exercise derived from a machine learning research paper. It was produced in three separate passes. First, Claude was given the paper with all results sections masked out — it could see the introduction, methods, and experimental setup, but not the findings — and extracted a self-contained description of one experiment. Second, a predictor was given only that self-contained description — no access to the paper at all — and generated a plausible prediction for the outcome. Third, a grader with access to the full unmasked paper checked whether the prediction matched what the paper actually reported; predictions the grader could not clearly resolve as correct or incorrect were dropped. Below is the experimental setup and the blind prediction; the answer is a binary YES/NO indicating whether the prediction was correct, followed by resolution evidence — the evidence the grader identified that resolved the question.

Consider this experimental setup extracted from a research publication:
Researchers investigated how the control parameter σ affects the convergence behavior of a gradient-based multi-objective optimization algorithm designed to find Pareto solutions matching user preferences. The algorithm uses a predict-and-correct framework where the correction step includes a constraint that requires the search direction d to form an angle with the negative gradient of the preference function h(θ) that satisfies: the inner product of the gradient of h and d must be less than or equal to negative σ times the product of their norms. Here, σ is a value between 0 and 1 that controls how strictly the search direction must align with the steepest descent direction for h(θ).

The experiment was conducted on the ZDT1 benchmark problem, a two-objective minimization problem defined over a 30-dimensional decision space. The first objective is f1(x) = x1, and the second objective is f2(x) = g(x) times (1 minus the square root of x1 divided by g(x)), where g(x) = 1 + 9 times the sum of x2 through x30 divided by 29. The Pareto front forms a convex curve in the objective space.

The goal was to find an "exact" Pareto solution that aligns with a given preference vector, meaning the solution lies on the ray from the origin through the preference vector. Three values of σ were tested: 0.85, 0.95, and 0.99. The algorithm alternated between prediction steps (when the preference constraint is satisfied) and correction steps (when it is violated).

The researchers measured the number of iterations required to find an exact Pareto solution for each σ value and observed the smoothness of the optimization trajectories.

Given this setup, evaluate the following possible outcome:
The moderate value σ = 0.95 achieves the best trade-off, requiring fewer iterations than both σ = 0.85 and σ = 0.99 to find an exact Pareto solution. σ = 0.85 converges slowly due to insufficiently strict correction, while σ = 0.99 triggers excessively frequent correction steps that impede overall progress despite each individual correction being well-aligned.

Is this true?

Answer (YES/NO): NO